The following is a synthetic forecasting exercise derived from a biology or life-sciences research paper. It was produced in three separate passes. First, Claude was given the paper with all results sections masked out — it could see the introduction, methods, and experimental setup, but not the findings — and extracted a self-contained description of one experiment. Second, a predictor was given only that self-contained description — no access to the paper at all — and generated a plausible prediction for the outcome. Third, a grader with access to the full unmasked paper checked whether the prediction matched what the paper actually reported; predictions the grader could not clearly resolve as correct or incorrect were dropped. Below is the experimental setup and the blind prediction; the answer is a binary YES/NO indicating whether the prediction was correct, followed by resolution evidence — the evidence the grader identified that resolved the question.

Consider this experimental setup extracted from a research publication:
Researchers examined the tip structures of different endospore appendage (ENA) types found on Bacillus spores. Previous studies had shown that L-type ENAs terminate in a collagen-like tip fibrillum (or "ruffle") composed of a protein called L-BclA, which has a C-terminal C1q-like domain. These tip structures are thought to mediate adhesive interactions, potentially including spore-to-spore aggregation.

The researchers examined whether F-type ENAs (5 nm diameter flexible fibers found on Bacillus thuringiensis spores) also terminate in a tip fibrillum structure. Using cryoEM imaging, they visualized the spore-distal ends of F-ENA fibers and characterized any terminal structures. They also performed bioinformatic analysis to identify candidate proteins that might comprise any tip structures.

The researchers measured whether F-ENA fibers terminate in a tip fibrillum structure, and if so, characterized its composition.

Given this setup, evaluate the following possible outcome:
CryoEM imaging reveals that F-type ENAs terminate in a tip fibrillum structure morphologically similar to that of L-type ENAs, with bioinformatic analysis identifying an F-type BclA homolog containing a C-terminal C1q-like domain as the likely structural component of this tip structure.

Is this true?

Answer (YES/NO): YES